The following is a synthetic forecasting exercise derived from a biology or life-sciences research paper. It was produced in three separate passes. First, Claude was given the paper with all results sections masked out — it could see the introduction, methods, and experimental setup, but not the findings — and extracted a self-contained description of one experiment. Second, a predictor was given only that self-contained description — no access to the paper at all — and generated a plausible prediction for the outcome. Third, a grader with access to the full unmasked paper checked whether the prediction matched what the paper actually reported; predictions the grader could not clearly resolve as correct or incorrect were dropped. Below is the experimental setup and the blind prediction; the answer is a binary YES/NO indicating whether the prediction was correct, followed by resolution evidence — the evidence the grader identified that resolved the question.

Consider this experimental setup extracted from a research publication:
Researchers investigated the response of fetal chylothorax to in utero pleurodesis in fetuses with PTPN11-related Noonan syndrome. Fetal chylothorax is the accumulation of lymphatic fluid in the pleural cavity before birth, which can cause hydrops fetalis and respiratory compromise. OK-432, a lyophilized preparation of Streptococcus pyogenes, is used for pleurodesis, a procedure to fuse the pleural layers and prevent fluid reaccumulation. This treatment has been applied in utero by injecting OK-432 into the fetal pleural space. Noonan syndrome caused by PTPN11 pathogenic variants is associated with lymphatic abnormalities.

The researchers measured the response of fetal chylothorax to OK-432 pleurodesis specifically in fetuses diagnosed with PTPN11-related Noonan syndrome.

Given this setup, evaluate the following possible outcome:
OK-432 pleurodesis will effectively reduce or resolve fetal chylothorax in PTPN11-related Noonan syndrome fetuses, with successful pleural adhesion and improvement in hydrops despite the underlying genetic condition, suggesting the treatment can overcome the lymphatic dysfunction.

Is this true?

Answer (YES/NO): NO